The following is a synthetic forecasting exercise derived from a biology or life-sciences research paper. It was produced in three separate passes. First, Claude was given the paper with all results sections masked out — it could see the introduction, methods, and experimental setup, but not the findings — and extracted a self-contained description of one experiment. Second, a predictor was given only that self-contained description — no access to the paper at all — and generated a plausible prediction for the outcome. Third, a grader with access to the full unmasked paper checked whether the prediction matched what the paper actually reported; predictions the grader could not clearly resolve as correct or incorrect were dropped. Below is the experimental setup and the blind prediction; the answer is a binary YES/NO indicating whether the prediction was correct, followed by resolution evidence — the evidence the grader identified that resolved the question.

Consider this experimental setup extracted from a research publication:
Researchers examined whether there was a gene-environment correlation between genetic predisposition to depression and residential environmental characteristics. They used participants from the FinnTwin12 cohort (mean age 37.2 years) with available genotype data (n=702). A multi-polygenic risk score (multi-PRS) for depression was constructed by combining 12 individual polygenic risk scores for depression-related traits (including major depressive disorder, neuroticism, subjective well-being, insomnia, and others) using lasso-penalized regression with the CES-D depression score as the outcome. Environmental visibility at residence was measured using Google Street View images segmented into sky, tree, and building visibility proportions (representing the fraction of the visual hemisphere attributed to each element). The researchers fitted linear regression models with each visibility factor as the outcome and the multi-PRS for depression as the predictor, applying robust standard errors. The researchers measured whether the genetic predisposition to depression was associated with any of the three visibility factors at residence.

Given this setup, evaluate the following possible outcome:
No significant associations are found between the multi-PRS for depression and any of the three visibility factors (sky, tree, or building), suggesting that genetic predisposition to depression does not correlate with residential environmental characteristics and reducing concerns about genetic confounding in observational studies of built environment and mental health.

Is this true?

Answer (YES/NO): YES